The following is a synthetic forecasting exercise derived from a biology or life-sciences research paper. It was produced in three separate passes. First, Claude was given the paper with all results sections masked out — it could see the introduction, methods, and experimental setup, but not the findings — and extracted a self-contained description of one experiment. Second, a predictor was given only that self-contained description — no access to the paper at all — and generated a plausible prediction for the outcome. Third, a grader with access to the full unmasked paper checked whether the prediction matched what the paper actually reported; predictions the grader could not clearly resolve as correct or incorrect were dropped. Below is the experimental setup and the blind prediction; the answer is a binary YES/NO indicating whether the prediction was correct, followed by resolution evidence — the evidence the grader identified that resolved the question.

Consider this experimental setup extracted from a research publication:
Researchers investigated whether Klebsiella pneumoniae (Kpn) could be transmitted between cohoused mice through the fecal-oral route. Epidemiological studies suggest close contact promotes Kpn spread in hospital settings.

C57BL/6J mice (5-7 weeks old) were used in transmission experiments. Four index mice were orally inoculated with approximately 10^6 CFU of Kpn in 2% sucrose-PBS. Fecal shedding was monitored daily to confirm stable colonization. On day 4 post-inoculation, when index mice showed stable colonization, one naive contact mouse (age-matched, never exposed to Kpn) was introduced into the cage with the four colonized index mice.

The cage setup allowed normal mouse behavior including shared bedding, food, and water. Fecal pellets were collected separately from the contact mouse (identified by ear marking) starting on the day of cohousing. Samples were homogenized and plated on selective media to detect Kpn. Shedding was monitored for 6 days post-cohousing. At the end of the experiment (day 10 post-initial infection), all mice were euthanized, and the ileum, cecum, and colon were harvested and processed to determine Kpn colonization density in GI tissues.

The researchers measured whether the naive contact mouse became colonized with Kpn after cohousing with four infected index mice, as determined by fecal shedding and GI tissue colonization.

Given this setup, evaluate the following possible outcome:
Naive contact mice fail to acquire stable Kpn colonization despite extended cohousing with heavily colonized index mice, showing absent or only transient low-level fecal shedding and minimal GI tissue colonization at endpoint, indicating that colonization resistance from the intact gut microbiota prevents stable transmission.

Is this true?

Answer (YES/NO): NO